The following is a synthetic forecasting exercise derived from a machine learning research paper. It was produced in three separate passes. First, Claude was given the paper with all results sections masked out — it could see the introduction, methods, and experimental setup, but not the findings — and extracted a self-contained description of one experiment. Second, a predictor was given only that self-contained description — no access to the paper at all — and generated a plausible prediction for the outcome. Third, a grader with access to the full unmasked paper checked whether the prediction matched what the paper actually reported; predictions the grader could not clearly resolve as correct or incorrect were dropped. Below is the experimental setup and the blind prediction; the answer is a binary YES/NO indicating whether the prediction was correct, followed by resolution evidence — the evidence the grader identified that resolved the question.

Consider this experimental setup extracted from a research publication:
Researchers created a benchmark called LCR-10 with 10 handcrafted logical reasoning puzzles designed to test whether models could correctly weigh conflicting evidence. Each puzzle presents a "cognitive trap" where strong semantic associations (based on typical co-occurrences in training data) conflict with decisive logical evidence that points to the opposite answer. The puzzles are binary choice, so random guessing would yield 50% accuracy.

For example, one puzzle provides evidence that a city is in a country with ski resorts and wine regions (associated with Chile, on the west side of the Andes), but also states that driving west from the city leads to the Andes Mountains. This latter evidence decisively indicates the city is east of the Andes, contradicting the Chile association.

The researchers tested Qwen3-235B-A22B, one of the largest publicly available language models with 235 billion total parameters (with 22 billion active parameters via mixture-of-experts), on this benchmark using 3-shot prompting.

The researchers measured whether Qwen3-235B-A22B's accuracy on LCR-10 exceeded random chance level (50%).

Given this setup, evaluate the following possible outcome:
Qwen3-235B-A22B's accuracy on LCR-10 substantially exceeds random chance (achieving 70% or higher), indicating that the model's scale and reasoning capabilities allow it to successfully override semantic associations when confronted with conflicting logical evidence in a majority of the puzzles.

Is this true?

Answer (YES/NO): NO